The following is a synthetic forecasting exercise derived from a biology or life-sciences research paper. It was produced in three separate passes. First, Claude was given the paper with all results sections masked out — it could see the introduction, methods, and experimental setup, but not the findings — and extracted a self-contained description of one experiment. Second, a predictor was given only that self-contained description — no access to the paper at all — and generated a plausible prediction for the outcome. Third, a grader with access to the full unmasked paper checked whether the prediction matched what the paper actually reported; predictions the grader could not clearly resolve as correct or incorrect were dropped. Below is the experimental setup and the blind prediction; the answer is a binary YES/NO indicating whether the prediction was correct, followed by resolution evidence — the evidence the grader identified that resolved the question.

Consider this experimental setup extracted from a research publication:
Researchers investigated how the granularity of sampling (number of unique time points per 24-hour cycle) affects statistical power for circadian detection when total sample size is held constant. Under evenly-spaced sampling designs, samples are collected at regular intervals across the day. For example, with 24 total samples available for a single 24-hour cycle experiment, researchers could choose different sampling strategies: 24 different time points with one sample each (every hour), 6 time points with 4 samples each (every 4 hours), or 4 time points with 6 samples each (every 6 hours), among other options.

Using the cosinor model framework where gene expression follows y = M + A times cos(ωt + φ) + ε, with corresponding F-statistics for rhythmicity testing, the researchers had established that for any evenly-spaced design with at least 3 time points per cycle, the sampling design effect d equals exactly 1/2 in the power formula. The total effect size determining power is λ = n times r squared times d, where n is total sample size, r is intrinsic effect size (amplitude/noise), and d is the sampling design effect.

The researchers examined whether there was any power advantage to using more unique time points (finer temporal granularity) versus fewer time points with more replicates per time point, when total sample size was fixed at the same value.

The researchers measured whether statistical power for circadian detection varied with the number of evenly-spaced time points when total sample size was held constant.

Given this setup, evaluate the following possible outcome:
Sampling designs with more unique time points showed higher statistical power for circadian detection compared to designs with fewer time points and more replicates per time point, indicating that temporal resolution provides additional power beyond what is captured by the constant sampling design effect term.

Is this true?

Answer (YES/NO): NO